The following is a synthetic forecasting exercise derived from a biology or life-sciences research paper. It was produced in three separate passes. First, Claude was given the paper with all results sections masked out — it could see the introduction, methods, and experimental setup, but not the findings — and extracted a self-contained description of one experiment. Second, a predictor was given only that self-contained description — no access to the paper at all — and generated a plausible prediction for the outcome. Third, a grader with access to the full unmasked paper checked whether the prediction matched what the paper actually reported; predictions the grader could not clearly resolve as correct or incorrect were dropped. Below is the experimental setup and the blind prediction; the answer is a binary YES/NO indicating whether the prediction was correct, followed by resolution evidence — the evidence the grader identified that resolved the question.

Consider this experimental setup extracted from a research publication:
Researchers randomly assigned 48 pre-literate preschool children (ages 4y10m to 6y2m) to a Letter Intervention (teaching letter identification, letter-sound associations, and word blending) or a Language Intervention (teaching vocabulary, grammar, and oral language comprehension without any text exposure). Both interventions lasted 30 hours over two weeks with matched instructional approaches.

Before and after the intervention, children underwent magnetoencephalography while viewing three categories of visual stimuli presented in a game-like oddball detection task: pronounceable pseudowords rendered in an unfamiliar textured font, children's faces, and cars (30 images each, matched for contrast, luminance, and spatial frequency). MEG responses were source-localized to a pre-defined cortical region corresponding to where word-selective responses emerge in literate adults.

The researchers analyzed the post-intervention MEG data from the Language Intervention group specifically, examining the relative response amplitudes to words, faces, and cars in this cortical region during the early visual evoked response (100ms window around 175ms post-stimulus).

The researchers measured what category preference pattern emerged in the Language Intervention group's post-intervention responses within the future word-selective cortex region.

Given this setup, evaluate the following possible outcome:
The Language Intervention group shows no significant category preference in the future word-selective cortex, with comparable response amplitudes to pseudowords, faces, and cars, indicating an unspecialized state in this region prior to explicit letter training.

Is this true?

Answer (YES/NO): NO